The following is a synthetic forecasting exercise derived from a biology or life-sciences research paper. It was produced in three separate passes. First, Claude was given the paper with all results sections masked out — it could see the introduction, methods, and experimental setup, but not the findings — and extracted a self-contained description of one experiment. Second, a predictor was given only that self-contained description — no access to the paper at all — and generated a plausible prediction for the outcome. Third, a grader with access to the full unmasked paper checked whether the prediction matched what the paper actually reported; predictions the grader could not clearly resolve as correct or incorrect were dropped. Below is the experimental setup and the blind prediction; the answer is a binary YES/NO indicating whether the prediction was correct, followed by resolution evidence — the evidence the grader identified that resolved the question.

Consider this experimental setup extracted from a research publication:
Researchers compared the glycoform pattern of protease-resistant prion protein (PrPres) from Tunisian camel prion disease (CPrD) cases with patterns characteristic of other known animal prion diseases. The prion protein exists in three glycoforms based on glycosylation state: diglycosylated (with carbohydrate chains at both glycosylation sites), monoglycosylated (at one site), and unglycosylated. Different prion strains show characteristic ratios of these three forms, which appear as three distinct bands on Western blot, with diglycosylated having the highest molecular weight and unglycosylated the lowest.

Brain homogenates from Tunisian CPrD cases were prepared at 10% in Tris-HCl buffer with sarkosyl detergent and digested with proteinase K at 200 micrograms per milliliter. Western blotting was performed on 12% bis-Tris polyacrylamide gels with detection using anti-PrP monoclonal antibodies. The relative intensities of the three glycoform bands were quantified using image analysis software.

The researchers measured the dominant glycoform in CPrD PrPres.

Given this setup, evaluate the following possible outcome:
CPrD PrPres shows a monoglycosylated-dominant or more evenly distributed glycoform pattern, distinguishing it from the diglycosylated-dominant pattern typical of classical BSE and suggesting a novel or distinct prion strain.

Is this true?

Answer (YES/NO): YES